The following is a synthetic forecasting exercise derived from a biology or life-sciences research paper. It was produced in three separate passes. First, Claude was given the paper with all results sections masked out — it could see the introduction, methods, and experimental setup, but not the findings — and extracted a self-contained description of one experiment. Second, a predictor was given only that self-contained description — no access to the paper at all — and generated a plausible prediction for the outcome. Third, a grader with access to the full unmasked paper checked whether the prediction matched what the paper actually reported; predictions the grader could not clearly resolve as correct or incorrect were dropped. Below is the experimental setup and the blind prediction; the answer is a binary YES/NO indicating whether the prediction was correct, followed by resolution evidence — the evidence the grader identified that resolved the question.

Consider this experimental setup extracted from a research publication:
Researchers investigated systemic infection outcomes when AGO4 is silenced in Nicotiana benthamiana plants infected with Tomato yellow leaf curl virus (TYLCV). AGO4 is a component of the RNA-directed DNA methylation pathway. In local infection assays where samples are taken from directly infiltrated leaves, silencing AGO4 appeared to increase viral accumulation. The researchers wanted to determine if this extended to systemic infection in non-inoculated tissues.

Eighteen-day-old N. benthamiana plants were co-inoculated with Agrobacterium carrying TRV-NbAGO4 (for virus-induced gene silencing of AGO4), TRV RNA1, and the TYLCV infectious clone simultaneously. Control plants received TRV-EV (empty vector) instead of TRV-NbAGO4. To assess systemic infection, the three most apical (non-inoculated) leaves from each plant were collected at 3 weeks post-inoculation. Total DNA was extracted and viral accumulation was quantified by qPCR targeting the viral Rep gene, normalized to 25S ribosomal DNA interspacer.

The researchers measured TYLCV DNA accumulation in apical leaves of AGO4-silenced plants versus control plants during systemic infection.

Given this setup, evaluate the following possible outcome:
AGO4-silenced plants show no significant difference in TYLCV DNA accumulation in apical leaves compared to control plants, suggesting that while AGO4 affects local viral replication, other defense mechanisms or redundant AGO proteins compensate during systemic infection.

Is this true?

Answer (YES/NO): NO